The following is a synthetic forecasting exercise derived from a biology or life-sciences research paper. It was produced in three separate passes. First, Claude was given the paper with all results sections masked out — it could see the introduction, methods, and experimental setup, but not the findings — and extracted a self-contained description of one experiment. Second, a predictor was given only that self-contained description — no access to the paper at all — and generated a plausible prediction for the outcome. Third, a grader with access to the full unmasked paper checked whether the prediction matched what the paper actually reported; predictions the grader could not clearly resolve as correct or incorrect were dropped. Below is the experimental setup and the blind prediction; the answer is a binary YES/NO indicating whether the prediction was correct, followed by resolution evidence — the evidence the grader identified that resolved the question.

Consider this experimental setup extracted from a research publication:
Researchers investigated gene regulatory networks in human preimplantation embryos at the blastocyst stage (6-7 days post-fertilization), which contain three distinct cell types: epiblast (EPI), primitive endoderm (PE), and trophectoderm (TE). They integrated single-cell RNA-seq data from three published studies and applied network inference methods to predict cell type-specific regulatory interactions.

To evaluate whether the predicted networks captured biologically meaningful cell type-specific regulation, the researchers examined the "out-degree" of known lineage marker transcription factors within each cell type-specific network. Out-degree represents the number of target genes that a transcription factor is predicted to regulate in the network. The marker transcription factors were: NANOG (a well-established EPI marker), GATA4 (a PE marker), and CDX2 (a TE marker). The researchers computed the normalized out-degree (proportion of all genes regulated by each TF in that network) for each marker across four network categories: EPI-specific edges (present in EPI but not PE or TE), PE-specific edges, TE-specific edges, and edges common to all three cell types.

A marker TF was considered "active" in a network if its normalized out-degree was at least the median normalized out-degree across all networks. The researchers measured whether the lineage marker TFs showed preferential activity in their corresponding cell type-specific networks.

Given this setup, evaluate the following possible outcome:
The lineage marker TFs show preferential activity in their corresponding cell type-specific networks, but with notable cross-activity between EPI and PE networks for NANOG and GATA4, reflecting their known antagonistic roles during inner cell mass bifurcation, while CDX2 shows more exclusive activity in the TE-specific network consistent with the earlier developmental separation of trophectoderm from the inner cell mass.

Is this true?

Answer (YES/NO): NO